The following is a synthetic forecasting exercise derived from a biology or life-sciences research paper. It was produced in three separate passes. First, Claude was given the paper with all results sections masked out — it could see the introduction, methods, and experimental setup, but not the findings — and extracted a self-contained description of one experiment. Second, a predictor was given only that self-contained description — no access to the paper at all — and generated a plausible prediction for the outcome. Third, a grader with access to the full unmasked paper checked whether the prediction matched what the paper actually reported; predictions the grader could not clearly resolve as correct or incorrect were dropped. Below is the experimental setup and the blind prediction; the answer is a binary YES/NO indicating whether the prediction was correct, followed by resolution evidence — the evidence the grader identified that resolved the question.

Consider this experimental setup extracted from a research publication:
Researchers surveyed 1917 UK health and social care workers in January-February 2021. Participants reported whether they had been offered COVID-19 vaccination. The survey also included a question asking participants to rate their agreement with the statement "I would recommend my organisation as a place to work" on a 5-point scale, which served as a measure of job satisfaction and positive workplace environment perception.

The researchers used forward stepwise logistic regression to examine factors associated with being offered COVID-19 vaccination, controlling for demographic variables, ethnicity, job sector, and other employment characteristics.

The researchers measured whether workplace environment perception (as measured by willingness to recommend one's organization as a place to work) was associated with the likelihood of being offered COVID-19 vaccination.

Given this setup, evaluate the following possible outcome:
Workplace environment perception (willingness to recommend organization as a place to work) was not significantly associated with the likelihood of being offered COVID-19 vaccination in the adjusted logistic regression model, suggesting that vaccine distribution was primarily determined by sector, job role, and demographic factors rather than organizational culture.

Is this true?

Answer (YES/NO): NO